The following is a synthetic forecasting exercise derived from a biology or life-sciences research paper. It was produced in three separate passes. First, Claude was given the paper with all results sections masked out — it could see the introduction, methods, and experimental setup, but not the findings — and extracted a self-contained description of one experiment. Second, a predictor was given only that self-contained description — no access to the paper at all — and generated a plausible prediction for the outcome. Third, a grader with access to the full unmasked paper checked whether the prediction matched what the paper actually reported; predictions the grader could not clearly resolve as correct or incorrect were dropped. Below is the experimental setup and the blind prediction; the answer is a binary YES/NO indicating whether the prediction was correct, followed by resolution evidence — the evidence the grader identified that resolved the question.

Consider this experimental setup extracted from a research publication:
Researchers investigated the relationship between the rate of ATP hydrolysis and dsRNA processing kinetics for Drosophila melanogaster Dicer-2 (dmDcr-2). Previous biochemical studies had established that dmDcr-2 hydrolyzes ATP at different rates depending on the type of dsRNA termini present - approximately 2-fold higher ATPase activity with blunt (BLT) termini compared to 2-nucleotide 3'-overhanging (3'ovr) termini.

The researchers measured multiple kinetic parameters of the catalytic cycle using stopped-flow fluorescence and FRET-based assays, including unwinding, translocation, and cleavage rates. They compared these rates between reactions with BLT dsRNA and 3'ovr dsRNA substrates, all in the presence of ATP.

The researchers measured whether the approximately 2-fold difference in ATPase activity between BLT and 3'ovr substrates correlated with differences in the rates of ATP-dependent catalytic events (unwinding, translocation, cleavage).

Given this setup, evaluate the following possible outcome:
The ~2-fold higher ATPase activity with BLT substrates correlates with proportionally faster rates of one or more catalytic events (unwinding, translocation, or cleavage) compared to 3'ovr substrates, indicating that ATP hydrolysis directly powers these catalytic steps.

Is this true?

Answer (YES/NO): YES